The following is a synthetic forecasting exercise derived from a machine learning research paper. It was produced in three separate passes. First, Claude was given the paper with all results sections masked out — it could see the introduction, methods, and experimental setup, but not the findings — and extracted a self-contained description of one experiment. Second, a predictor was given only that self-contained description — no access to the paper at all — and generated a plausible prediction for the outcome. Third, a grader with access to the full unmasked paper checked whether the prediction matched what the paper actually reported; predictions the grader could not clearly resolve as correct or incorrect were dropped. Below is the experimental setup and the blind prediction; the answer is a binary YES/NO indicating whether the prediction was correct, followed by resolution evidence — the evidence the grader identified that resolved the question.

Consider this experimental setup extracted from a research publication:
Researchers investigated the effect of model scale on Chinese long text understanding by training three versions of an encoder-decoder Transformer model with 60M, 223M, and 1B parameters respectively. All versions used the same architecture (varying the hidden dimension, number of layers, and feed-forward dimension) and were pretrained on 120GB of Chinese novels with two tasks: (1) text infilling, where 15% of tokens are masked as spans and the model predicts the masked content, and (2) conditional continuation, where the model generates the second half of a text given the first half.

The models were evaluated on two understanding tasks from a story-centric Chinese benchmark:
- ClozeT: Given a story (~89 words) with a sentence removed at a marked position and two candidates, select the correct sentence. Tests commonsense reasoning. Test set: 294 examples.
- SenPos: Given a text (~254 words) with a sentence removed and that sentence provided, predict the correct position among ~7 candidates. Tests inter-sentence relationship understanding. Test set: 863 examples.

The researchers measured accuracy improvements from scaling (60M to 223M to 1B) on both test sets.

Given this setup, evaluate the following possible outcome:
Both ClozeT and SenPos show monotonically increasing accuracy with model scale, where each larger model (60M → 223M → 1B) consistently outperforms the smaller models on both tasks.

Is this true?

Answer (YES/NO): YES